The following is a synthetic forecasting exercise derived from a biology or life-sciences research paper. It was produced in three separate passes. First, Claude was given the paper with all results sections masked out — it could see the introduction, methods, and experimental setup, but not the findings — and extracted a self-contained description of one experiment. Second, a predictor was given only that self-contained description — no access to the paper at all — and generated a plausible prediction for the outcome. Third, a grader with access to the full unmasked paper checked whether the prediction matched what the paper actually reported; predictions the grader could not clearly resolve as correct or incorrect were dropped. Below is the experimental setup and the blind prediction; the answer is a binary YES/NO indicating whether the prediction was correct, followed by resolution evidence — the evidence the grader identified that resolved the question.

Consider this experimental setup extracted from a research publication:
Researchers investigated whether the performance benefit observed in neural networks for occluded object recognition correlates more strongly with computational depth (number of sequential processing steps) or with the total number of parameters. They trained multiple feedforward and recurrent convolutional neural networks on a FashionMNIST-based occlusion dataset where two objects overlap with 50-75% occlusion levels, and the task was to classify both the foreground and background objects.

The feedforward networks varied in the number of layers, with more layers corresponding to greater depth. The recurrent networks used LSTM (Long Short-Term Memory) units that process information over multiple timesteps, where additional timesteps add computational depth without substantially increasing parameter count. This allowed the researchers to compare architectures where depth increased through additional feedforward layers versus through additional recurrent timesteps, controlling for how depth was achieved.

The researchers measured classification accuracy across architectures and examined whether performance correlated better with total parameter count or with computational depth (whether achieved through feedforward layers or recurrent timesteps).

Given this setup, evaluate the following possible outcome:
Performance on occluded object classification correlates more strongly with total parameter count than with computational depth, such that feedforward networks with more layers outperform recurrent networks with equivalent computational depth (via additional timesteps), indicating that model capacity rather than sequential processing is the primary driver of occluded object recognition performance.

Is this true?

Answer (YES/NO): NO